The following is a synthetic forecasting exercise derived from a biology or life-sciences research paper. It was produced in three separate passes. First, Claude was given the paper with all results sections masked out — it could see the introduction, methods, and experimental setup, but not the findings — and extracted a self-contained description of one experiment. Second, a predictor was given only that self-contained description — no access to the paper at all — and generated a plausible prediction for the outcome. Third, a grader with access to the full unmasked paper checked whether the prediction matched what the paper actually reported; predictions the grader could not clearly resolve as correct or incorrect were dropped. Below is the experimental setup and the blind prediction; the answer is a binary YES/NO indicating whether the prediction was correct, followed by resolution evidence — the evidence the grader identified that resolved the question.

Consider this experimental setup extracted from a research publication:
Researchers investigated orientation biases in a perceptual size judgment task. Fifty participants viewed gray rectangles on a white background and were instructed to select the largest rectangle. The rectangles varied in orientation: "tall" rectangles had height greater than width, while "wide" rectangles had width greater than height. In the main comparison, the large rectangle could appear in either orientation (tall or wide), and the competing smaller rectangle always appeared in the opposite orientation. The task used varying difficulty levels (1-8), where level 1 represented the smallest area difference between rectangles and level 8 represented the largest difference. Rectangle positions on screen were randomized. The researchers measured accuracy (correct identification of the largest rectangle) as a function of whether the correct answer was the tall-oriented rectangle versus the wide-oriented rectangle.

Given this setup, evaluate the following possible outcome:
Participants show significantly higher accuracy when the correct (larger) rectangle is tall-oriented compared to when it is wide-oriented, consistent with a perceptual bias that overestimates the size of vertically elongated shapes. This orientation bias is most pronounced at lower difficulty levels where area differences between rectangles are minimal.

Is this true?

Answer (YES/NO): YES